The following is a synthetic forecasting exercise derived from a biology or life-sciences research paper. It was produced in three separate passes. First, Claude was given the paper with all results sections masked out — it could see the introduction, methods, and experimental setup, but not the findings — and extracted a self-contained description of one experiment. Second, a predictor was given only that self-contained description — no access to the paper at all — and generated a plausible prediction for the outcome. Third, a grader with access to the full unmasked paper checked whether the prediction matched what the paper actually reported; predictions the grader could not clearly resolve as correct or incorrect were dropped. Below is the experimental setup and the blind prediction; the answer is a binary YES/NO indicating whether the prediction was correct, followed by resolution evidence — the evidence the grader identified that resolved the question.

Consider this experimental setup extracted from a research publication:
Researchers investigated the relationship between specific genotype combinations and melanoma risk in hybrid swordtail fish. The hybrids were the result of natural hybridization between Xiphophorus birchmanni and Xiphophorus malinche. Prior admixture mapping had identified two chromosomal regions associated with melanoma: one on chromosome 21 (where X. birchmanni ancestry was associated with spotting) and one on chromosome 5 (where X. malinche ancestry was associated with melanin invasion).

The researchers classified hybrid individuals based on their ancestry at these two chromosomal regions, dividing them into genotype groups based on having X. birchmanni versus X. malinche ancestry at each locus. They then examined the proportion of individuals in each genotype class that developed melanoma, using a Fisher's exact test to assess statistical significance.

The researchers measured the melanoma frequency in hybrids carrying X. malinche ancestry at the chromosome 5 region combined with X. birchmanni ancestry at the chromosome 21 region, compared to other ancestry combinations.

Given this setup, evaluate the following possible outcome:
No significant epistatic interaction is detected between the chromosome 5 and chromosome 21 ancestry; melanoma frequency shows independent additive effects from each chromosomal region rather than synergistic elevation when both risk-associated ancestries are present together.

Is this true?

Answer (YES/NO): NO